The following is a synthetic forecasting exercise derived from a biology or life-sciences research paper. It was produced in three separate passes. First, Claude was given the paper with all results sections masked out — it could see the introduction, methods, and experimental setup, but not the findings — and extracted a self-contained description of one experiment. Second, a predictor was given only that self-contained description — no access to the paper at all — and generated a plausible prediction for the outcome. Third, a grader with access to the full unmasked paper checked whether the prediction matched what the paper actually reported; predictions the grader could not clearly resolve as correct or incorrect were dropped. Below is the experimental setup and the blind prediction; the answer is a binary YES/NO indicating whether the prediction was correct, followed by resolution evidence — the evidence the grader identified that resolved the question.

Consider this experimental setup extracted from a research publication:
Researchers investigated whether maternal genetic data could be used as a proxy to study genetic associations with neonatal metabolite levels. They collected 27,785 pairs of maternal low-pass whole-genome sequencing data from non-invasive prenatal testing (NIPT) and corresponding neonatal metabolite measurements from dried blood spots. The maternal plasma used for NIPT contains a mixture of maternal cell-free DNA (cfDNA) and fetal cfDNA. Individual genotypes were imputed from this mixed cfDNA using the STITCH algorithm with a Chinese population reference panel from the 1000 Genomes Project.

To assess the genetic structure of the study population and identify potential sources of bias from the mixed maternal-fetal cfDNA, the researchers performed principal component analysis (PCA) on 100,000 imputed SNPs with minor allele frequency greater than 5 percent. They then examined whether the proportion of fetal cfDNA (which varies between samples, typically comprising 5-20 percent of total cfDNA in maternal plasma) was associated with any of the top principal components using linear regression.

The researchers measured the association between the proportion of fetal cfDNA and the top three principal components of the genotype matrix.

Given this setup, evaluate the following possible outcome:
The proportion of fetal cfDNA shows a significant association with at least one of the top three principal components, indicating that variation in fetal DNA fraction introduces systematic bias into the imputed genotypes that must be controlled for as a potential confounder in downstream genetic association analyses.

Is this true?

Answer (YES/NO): YES